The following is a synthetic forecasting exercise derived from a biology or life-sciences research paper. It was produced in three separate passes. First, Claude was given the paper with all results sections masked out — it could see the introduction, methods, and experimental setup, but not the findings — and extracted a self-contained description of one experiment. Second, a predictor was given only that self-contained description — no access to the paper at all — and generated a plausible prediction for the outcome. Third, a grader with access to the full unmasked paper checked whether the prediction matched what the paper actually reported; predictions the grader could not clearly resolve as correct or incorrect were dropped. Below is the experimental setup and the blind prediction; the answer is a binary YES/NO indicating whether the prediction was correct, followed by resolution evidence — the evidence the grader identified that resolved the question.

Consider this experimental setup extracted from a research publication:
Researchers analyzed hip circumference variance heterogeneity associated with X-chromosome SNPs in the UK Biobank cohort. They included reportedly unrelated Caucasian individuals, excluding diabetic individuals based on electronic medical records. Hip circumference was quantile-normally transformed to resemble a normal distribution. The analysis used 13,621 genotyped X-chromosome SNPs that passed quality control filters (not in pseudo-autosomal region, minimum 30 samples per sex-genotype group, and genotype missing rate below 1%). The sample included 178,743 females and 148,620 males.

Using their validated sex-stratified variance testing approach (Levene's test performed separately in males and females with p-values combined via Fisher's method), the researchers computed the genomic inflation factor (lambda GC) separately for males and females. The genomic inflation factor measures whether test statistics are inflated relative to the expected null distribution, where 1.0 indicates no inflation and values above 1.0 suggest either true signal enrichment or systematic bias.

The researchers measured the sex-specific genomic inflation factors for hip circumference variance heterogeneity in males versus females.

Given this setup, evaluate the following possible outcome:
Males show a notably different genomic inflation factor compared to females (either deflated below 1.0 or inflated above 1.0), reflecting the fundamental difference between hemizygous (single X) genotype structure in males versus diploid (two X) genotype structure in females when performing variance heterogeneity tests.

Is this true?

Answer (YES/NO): NO